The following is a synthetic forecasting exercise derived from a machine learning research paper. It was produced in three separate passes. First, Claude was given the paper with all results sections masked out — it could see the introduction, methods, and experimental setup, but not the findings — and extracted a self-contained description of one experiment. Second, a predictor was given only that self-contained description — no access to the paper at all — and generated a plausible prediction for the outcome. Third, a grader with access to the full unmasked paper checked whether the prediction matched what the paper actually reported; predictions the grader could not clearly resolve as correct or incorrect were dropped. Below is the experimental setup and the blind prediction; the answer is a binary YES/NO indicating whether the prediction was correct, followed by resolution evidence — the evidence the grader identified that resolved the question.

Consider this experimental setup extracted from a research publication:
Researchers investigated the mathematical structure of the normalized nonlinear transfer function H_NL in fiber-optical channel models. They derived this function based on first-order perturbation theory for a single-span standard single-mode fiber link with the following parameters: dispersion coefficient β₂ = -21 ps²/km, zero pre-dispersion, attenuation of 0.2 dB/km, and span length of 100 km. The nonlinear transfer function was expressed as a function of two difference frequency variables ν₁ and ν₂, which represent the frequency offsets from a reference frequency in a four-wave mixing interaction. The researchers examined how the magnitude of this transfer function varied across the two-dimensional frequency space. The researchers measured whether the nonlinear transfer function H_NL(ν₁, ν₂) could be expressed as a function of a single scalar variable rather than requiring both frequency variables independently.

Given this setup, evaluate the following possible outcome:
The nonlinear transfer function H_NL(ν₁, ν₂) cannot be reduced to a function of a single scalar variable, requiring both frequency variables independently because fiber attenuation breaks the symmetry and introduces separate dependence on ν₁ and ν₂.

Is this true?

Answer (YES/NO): NO